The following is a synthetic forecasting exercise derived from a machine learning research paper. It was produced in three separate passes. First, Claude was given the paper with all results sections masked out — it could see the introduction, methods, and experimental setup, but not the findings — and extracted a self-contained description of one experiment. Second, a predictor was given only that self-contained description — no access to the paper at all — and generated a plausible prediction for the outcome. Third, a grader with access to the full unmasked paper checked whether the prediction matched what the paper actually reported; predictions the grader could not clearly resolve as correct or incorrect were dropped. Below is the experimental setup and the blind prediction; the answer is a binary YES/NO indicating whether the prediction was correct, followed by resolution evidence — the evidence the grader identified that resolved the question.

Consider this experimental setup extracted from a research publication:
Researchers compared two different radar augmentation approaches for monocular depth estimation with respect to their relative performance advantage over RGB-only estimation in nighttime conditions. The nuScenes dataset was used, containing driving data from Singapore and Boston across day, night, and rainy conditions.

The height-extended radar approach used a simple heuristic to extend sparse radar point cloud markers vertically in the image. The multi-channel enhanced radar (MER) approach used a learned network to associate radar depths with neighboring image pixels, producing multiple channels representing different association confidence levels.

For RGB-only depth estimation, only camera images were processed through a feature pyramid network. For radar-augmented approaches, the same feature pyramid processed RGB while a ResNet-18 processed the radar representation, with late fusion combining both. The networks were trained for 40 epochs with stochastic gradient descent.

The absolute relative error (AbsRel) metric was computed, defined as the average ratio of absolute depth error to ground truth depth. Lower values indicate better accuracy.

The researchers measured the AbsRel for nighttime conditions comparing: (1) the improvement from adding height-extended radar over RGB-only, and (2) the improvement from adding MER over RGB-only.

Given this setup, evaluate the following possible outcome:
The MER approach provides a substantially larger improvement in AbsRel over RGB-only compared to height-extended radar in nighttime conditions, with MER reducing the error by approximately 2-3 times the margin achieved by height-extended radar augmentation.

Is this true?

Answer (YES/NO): NO